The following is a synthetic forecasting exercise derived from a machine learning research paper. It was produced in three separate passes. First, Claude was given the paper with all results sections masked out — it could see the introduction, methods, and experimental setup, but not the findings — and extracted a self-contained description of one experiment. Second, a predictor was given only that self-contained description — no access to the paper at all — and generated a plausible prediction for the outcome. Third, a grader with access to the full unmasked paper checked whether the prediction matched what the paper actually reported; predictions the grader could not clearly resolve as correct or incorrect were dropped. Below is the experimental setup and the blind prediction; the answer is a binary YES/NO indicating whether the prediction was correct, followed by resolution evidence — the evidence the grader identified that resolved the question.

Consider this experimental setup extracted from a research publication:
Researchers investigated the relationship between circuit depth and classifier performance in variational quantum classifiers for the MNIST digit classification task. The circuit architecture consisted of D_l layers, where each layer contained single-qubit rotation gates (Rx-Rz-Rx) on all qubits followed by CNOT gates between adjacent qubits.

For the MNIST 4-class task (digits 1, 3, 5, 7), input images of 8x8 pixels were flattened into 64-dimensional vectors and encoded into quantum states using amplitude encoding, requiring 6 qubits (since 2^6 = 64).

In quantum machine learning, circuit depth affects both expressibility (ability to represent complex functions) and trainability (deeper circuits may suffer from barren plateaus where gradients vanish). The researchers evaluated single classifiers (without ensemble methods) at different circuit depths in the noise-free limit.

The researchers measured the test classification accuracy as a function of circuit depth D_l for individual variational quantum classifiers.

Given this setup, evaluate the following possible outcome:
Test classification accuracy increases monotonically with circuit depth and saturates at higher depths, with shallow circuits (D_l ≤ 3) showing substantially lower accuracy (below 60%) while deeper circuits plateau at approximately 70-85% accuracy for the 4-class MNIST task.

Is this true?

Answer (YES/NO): NO